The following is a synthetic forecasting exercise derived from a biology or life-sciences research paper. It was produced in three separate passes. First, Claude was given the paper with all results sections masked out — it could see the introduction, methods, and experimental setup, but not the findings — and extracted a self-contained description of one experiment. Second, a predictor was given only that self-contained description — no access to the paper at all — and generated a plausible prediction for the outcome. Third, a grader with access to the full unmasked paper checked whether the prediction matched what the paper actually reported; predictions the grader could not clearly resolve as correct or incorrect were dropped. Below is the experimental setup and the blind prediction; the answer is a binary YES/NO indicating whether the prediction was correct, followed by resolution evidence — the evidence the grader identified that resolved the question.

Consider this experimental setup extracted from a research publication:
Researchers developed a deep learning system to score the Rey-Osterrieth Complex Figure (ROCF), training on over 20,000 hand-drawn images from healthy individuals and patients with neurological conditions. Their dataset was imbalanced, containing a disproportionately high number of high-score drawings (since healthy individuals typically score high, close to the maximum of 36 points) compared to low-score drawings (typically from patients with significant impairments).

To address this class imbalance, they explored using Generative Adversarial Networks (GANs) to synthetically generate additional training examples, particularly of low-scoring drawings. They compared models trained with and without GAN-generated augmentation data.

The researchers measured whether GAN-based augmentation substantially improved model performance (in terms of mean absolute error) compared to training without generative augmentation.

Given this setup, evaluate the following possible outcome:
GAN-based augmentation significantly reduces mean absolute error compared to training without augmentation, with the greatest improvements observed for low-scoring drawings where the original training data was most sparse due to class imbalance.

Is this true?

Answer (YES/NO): NO